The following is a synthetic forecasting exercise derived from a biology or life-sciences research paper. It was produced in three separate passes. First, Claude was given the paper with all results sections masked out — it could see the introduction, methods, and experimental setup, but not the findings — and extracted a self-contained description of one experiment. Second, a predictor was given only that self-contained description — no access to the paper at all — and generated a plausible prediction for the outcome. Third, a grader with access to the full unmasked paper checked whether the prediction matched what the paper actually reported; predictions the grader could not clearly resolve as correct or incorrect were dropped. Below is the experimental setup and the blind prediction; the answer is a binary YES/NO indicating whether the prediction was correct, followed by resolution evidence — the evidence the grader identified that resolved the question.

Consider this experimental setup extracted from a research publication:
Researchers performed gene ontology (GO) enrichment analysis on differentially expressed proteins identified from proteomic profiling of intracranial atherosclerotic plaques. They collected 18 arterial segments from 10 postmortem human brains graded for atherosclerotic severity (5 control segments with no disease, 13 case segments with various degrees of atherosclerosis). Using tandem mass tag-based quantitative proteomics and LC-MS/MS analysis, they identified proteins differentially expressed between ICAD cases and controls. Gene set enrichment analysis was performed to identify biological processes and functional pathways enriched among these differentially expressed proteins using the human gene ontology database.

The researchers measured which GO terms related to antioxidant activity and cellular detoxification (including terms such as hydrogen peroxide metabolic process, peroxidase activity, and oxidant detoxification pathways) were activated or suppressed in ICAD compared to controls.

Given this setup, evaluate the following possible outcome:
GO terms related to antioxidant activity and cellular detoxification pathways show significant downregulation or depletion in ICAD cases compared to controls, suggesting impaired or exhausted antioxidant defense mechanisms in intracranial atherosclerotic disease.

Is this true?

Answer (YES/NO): YES